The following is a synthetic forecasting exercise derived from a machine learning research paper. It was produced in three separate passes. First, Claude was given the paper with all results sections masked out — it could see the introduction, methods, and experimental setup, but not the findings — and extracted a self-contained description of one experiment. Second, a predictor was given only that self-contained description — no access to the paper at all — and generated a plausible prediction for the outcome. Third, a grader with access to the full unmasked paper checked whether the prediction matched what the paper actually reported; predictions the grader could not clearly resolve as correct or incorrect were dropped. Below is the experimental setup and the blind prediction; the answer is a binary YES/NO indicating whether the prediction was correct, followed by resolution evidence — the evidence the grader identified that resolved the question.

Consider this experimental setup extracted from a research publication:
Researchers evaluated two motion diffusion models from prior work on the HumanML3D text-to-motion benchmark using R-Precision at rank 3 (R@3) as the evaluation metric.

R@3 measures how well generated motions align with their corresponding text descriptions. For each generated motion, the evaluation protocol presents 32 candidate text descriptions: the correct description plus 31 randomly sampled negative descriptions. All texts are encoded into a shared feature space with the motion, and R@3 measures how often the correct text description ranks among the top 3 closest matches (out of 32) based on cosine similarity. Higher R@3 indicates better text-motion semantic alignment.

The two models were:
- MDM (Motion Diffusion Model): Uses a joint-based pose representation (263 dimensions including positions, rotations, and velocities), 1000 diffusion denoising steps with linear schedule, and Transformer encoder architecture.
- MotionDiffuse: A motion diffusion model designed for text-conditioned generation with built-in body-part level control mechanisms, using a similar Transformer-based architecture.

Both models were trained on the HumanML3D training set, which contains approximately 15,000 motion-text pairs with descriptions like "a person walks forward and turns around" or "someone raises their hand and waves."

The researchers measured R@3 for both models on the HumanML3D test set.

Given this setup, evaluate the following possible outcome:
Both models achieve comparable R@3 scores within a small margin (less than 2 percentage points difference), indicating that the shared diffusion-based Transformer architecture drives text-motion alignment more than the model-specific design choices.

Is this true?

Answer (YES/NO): NO